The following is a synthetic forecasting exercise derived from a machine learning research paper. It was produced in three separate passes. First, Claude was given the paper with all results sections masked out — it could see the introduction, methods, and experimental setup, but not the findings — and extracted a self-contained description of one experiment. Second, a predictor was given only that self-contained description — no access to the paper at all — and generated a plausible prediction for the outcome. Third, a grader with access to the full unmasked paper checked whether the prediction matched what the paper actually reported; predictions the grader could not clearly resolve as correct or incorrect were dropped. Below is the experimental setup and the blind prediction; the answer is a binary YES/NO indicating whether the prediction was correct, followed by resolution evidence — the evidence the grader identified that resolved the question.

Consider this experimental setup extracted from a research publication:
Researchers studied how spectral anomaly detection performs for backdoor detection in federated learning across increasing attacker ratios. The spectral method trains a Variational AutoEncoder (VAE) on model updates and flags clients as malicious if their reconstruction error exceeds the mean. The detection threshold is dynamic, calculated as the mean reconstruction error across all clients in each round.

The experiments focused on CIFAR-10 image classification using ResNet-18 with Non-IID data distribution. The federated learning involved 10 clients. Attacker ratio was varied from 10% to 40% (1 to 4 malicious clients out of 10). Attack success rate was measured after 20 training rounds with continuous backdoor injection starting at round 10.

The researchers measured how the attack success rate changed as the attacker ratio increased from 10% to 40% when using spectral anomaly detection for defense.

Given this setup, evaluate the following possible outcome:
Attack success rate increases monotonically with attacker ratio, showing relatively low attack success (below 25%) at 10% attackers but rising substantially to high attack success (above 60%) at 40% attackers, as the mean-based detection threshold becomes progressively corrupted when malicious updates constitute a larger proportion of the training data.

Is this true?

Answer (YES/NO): NO